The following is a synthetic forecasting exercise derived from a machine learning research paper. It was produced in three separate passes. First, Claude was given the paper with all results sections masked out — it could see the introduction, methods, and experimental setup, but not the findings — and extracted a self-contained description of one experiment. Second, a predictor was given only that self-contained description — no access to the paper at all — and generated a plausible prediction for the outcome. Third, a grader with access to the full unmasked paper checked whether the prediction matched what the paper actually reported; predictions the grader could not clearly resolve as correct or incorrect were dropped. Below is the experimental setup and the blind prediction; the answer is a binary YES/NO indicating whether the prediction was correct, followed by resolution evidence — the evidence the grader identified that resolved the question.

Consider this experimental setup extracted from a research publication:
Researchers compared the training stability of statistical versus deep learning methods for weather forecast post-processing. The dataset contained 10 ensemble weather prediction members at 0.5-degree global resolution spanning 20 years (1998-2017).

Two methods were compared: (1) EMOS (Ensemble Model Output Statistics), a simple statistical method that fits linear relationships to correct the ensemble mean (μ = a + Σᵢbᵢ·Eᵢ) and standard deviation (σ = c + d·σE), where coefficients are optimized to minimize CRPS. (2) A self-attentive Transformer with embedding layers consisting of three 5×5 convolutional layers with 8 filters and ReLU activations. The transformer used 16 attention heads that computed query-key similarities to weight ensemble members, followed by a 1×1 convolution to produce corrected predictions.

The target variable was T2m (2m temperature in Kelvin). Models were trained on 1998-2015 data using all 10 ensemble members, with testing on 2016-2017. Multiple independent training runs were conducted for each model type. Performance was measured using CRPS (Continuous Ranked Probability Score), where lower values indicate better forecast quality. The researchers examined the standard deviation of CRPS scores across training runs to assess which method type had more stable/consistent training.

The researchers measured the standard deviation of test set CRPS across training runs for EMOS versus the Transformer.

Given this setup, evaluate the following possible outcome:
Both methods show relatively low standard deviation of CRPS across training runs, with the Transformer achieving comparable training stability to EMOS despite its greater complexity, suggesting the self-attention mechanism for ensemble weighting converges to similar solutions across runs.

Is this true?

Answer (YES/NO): NO